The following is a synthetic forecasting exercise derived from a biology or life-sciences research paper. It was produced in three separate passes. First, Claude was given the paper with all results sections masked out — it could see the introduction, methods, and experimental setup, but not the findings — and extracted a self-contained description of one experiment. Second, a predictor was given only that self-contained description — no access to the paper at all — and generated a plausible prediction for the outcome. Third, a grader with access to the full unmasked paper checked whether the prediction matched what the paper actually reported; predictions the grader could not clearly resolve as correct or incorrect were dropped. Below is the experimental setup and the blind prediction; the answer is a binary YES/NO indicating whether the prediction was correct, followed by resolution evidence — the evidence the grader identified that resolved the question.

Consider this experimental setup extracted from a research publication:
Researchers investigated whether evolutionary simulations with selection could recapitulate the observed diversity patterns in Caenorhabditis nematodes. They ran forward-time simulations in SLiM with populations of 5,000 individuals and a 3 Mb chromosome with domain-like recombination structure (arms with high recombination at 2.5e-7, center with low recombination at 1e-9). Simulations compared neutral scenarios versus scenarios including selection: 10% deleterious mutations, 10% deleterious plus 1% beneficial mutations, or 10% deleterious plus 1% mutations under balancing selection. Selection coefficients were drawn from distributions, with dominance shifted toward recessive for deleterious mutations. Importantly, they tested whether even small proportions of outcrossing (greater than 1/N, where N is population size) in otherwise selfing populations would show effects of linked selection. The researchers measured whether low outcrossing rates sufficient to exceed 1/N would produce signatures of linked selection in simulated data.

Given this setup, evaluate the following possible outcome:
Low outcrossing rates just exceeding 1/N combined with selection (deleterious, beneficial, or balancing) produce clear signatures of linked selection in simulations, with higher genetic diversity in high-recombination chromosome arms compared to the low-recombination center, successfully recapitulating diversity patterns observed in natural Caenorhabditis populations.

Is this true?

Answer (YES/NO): YES